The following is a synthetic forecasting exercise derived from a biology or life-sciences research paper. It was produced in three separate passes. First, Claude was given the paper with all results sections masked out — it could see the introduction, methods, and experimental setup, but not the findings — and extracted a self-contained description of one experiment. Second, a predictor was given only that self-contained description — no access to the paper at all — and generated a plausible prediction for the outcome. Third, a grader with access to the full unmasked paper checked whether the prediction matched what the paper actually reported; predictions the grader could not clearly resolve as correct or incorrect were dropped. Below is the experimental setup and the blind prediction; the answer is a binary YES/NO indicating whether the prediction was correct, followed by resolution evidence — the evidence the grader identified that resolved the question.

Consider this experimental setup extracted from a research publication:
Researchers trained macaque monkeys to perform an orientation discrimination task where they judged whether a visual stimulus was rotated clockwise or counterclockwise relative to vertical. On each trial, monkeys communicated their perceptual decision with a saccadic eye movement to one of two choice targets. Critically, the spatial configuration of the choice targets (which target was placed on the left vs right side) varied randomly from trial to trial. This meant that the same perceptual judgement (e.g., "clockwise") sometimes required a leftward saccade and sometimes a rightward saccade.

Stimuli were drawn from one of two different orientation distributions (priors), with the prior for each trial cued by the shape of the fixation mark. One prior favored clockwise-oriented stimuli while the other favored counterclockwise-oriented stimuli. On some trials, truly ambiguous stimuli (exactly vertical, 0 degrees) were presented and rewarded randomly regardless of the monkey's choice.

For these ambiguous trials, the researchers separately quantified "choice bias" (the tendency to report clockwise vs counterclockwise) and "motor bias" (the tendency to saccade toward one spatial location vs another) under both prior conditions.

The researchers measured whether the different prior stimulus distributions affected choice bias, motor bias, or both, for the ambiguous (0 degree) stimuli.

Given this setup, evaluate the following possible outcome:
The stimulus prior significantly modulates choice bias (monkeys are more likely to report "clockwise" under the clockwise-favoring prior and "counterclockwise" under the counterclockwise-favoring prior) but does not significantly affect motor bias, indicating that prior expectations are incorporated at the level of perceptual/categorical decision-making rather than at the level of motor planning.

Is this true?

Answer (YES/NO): YES